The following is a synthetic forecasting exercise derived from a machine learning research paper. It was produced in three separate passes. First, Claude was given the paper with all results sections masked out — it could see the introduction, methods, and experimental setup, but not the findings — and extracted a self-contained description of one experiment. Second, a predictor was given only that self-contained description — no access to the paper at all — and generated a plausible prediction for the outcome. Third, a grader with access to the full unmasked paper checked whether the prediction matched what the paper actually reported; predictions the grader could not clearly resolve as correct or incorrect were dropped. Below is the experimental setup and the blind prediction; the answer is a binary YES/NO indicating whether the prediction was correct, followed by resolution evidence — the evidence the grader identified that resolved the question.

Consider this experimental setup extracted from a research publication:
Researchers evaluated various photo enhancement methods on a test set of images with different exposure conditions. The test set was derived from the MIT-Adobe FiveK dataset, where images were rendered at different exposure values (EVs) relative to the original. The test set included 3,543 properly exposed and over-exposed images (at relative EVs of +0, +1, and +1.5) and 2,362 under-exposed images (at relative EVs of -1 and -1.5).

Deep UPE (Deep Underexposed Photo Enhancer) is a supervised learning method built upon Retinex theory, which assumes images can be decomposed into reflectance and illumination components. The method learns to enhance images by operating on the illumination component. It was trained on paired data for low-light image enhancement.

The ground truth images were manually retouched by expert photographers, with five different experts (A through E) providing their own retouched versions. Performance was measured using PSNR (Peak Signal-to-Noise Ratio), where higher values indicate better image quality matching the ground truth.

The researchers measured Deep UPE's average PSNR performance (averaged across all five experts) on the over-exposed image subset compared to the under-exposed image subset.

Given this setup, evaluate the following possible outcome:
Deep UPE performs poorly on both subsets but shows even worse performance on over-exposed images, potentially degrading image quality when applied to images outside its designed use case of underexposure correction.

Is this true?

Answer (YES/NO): NO